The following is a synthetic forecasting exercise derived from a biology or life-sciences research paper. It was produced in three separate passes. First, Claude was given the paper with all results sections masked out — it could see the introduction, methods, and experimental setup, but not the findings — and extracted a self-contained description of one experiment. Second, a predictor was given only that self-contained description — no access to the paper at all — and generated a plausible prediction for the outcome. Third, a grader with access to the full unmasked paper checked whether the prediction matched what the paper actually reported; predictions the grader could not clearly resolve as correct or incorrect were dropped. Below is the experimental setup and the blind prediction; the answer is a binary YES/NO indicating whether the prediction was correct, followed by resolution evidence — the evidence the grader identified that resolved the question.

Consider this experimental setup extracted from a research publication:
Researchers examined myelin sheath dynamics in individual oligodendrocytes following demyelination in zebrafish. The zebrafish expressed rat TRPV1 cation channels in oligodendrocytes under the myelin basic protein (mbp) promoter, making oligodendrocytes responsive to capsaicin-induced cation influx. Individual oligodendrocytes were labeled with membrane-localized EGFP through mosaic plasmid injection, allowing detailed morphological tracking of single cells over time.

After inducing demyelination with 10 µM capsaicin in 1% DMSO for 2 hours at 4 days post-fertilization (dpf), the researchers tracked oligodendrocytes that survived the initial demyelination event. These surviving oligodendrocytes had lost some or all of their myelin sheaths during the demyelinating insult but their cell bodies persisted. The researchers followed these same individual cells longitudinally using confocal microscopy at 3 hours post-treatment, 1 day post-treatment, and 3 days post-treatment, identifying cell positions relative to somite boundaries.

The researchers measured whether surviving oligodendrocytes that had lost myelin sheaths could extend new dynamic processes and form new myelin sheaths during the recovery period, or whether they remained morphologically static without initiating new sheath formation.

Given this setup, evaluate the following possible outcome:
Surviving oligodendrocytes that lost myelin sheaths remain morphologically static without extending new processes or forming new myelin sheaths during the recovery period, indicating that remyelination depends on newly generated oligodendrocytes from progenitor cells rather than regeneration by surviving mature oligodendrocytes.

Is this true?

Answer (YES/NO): NO